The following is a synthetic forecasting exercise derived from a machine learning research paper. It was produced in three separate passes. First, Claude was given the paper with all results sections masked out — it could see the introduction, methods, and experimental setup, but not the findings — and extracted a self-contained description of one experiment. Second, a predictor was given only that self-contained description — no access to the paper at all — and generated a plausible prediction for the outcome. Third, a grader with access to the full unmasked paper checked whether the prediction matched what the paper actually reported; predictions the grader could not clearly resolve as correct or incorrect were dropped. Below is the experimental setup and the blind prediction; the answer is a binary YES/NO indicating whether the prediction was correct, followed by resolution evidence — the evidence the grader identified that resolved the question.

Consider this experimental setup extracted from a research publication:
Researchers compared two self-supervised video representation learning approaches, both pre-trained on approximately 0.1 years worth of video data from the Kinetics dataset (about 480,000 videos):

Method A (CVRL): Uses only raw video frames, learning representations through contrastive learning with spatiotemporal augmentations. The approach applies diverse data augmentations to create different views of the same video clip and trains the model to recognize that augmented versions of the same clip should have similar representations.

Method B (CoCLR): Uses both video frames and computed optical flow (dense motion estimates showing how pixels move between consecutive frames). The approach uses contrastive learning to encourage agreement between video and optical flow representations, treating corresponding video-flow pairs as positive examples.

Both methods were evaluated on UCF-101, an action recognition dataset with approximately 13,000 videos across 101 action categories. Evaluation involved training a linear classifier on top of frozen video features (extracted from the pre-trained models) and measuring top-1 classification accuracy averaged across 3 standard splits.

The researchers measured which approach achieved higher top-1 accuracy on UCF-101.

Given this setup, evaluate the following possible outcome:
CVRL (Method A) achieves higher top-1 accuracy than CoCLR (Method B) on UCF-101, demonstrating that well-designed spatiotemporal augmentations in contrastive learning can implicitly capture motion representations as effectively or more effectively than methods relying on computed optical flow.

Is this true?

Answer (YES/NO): YES